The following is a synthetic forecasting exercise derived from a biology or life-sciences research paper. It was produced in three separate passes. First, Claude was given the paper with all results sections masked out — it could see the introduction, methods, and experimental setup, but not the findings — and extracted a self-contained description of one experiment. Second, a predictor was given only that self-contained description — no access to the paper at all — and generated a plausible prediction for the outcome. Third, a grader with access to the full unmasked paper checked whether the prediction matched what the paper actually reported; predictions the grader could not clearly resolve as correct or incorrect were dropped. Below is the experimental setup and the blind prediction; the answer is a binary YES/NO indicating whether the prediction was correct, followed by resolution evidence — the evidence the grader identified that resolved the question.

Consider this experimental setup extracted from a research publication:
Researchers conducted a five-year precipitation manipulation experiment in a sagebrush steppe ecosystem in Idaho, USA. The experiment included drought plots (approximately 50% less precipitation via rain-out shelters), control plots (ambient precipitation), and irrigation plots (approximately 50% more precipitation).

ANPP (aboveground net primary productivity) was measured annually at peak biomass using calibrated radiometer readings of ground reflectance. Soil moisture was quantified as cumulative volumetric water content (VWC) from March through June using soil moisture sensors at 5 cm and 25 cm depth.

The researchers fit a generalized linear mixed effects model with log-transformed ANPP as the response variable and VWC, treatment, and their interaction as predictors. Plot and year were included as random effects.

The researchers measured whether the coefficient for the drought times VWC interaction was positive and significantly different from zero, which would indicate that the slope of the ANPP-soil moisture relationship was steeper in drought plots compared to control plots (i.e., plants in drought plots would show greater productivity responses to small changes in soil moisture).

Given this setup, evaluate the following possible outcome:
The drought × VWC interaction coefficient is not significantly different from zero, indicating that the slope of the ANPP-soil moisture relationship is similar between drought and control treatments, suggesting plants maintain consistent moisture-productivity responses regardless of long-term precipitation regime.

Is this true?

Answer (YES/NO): NO